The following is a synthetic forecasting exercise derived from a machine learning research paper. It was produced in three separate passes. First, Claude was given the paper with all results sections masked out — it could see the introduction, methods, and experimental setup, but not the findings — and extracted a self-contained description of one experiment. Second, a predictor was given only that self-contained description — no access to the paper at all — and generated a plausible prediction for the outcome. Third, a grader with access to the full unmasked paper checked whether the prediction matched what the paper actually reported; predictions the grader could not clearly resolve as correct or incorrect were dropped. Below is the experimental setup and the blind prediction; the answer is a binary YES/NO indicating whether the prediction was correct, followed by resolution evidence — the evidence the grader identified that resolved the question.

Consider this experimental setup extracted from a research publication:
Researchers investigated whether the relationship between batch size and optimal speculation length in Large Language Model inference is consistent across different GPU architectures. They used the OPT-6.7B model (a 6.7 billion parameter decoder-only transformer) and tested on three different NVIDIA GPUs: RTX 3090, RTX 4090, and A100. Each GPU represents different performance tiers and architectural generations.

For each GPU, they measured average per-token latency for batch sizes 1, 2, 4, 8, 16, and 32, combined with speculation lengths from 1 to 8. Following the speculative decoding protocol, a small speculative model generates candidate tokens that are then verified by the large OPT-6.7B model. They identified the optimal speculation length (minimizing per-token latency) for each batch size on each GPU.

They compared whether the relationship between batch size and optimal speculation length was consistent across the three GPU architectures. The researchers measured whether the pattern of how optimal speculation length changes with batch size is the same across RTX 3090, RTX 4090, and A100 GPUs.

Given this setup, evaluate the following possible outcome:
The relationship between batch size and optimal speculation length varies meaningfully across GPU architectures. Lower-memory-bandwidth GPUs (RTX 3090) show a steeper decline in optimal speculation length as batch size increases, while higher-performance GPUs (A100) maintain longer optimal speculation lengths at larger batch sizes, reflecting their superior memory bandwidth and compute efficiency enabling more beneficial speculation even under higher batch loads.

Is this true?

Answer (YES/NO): NO